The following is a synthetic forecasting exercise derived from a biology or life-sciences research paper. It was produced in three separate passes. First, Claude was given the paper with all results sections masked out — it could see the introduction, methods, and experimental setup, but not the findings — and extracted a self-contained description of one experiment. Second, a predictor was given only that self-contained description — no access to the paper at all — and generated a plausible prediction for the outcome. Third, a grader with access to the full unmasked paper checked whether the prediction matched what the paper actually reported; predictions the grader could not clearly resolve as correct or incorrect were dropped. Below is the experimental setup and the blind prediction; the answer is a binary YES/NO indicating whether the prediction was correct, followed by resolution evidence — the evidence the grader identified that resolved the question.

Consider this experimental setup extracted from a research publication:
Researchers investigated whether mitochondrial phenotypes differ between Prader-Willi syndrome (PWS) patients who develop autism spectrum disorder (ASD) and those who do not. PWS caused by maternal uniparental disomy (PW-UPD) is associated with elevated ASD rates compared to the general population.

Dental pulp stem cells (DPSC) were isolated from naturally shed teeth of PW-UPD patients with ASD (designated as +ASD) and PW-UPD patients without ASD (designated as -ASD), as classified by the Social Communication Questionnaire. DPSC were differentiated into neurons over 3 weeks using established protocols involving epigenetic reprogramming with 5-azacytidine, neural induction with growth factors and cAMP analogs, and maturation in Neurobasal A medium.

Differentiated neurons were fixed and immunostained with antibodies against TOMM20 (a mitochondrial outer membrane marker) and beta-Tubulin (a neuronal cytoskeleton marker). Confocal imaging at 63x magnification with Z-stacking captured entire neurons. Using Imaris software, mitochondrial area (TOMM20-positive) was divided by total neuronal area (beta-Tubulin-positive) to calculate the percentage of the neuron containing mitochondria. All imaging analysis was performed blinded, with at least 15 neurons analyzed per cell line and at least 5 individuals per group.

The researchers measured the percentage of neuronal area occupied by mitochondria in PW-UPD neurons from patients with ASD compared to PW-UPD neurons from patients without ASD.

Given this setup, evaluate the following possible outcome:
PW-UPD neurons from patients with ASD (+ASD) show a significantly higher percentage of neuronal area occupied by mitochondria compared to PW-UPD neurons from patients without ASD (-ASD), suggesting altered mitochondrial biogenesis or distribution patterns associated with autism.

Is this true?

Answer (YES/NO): NO